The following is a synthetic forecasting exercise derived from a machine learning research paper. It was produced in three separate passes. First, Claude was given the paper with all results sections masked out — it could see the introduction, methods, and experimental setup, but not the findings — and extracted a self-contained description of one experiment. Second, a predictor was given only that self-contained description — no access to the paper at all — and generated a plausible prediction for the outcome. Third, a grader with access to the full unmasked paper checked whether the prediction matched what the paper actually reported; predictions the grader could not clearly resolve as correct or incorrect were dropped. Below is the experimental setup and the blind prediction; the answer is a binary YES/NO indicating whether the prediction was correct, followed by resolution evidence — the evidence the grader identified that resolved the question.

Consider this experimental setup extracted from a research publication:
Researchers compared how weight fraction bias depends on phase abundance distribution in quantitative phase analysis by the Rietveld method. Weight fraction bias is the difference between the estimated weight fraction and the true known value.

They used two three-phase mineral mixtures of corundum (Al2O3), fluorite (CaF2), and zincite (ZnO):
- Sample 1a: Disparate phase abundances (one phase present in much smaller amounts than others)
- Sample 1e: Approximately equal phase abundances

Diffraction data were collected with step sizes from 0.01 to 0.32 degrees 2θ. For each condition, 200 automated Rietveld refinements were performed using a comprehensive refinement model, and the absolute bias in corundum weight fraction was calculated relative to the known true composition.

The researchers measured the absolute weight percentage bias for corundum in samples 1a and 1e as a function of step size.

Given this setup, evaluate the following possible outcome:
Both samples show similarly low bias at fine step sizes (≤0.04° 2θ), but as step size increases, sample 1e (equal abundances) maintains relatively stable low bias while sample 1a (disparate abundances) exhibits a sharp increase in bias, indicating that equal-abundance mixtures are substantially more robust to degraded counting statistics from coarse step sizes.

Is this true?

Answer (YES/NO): NO